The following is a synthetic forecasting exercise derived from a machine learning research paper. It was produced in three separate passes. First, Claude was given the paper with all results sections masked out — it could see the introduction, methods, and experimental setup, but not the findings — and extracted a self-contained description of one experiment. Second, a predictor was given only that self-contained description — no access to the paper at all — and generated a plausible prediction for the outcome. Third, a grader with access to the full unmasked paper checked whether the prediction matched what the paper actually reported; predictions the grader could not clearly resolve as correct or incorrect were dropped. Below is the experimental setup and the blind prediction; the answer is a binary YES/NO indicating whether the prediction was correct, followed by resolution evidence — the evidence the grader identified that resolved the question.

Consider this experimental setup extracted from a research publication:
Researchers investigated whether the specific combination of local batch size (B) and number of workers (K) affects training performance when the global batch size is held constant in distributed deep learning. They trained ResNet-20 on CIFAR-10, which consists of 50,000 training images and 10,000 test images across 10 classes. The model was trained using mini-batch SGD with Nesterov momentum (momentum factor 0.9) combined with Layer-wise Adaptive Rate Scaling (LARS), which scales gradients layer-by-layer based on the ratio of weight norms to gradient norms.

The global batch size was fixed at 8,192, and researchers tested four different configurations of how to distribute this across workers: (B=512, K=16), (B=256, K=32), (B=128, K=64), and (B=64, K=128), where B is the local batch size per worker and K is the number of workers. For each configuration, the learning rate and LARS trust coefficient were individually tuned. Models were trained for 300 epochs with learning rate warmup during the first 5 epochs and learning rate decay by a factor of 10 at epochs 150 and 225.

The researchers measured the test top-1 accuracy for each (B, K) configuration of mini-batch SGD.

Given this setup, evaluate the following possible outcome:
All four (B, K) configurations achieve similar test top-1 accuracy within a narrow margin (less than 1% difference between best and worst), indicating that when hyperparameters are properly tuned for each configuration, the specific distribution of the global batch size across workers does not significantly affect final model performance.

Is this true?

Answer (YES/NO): YES